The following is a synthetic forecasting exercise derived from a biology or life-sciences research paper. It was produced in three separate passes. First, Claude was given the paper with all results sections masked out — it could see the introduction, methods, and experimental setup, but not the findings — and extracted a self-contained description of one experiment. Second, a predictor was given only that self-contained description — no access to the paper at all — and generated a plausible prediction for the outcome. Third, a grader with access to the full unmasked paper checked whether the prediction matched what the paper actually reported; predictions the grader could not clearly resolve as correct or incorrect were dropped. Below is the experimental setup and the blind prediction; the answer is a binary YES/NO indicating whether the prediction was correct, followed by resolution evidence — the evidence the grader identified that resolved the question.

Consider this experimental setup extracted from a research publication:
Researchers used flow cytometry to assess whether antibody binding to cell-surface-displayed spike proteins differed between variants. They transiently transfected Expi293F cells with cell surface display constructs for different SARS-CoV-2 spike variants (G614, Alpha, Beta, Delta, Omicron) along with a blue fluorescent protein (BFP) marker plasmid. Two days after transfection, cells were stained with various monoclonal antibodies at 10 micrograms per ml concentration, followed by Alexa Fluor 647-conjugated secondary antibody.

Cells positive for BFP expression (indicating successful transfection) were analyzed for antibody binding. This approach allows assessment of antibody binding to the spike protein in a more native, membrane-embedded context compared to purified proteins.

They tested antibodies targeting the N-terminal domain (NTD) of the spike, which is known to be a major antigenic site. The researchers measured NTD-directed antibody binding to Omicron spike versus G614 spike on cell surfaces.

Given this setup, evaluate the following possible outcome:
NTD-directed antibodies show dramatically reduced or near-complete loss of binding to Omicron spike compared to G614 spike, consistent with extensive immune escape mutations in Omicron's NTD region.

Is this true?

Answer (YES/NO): NO